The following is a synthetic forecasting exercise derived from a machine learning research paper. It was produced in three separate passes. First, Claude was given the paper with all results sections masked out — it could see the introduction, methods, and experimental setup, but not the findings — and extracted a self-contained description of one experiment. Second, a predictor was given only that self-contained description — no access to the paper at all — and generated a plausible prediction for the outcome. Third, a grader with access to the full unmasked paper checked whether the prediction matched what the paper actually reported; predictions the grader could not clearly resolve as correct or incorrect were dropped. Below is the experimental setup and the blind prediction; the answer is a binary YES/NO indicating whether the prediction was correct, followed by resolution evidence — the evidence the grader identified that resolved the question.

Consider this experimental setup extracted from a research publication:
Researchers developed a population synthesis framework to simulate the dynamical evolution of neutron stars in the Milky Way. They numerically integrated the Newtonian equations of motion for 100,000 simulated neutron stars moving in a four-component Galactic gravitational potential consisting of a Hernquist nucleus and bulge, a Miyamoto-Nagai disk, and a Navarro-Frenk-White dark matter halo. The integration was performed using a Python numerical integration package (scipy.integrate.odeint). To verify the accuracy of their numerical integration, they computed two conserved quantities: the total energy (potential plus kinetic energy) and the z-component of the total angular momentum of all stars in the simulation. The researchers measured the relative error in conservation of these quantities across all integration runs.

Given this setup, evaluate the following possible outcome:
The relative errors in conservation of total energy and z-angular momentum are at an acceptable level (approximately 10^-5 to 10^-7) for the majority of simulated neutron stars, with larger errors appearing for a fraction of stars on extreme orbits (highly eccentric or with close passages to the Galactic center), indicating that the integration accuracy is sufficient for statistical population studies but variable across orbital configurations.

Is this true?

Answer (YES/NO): NO